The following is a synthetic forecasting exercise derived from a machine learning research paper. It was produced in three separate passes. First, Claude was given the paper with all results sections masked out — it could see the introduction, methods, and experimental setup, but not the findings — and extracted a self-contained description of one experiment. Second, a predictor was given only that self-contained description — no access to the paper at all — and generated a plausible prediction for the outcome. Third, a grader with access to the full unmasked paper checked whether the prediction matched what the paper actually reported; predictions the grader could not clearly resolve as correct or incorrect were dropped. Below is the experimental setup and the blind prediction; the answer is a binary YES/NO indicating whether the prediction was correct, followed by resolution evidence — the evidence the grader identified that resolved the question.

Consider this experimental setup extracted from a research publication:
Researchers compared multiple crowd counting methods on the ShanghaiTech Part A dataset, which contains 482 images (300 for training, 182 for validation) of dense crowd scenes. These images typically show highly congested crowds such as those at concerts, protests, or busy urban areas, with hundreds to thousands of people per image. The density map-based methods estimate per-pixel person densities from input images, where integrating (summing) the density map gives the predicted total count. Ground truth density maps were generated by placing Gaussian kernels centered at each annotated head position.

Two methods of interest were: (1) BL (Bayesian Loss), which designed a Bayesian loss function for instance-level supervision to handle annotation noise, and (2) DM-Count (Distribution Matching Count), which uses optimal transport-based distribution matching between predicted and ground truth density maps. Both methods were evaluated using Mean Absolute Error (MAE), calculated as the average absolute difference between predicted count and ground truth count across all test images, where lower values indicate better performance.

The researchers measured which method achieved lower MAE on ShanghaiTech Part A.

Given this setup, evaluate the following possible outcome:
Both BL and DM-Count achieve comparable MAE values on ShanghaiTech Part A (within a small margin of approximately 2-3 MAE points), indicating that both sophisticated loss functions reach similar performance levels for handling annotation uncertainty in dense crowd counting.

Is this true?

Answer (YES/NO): NO